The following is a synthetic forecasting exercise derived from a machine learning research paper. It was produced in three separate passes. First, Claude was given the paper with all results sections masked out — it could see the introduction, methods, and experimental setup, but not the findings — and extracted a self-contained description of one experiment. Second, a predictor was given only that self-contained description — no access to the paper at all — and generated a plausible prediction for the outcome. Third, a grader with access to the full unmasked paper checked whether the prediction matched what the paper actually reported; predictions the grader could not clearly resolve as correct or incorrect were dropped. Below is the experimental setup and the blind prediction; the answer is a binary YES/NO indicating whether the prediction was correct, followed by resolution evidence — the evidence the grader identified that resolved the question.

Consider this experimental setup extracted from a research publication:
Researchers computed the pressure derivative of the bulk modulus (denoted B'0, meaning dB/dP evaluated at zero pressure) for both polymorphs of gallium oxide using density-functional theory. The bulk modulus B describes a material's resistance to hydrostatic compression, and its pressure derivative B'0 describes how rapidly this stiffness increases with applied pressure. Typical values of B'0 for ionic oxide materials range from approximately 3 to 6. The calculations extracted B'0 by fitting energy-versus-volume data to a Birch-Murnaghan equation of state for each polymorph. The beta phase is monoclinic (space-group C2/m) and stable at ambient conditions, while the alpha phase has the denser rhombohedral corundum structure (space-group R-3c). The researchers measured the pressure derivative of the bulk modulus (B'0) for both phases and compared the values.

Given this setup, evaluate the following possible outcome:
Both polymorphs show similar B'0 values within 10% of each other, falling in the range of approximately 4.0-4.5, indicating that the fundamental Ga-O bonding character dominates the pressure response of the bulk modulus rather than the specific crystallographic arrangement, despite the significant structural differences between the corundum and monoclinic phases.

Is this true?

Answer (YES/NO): NO